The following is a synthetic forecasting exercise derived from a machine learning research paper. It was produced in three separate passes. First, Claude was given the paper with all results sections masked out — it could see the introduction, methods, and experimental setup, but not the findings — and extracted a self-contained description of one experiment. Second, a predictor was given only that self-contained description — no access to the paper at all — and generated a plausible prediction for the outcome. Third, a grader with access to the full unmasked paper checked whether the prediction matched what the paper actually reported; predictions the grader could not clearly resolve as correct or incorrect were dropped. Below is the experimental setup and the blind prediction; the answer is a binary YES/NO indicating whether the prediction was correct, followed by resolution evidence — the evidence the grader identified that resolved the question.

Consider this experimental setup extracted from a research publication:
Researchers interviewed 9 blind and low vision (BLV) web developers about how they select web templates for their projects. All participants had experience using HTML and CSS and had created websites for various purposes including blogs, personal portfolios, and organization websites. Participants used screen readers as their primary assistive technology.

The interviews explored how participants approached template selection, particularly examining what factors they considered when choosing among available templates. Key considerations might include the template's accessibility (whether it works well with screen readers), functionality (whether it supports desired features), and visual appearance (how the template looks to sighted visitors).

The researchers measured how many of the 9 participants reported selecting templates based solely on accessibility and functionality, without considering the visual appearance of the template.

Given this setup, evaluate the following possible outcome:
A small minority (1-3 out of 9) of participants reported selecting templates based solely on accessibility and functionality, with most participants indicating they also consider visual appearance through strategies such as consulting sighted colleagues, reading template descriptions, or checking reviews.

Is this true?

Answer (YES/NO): NO